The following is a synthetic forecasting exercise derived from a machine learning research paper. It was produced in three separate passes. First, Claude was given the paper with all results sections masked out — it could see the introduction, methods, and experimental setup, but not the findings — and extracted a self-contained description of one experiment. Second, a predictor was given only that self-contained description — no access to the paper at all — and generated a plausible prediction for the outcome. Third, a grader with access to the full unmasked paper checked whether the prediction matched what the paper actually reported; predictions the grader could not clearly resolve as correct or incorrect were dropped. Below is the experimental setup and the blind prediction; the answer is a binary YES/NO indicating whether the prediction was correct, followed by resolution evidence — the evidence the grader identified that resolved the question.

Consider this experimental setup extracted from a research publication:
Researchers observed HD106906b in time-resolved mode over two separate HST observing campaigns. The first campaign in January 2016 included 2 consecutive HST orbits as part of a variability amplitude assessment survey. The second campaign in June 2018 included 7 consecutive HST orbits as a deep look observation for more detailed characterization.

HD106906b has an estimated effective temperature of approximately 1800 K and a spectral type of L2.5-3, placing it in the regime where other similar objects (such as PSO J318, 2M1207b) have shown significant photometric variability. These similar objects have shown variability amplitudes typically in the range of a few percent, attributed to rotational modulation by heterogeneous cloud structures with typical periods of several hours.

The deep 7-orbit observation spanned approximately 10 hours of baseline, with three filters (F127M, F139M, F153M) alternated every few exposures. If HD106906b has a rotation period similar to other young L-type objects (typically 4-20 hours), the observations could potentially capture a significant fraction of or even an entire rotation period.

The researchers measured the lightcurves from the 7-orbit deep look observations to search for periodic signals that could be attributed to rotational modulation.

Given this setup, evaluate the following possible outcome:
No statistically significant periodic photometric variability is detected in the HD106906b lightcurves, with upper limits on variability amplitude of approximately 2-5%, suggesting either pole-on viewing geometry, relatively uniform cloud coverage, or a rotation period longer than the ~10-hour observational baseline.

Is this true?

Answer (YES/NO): NO